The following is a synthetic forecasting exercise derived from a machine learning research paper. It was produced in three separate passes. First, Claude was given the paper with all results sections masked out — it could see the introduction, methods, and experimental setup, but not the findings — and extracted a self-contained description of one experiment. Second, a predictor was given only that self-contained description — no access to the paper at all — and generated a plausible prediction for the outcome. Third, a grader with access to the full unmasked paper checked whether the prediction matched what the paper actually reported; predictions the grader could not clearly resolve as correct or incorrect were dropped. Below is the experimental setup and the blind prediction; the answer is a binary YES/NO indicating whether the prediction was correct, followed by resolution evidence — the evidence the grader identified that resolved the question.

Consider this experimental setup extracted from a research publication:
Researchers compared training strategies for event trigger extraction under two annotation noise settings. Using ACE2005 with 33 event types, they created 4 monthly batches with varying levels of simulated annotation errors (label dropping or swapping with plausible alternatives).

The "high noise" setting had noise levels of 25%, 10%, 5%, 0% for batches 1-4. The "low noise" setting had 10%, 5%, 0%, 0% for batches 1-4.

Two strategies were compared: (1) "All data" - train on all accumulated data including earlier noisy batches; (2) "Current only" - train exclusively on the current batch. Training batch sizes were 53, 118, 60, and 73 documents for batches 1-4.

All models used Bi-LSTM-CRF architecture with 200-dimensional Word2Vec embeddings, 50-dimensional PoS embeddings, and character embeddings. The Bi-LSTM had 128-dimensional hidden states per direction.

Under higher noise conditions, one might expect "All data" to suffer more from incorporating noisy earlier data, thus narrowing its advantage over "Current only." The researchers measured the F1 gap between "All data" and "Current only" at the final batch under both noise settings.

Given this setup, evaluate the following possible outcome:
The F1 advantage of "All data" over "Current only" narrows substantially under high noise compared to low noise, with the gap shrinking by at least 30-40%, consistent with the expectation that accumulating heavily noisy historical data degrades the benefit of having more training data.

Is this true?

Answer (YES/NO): YES